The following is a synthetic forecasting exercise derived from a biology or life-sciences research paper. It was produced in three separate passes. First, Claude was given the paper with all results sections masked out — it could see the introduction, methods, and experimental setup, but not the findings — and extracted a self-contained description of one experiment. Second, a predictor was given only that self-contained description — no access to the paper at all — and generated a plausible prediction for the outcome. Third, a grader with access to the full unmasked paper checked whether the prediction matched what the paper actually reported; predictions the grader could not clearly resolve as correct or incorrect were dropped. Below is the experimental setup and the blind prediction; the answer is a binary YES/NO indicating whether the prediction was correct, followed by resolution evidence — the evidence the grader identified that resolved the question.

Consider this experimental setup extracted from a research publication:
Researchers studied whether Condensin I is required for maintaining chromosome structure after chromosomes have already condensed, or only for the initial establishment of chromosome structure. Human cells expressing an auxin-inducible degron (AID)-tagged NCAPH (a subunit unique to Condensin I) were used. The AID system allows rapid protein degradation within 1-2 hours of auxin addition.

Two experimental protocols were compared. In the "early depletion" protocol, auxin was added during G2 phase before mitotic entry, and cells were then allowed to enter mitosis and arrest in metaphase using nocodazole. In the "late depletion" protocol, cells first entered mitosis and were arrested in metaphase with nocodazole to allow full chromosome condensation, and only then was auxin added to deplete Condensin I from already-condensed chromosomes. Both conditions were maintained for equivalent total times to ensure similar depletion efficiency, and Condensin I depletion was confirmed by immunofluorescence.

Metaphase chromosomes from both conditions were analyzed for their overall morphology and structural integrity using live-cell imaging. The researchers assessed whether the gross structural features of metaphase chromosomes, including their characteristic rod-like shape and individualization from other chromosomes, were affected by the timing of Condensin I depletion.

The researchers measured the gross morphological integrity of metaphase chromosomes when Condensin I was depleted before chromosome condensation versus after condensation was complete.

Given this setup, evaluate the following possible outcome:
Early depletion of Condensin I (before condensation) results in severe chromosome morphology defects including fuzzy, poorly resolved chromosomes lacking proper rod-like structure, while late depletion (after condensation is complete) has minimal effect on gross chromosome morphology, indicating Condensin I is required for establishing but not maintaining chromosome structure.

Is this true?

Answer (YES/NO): NO